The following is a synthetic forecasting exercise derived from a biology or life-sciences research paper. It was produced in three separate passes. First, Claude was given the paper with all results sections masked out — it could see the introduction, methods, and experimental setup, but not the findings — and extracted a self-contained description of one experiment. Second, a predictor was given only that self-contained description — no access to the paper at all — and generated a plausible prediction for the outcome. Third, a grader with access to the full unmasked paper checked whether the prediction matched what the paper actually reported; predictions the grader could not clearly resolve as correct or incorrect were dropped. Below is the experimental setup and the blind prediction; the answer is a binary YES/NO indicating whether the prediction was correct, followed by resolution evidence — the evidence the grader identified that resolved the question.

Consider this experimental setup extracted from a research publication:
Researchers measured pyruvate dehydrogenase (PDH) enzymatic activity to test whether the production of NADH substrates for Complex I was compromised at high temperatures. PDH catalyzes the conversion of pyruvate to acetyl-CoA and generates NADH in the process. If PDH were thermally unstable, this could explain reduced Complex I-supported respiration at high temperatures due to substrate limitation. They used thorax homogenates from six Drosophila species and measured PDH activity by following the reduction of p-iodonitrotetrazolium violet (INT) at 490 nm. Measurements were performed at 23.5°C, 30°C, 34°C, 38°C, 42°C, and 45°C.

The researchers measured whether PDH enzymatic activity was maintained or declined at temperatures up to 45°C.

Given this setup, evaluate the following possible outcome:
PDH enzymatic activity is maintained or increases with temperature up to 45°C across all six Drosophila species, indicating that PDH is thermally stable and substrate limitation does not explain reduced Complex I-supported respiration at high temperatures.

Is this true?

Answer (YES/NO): NO